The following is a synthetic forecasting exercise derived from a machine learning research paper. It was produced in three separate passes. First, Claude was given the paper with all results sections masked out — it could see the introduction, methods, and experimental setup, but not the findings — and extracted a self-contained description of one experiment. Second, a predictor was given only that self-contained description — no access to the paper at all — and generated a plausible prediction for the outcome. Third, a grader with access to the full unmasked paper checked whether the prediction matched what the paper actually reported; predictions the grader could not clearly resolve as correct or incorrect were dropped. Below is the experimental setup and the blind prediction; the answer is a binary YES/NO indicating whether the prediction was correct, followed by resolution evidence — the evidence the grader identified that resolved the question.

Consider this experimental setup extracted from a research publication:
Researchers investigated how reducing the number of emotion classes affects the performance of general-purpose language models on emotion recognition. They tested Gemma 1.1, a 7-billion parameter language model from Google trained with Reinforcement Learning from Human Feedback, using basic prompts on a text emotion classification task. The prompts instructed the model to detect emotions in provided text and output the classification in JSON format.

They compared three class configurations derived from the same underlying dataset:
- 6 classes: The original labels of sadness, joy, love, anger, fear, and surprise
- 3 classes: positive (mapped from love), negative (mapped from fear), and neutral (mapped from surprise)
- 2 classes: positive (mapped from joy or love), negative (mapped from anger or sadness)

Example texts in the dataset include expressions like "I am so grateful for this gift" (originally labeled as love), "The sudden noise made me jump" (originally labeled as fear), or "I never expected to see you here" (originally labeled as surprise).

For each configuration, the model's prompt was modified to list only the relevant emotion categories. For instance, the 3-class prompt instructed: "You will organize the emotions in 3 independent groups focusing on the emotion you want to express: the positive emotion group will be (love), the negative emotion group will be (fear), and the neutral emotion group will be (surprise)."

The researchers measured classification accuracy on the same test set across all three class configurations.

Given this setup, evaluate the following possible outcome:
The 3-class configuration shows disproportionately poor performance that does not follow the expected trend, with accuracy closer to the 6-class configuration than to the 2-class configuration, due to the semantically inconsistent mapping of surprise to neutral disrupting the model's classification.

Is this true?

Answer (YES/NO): NO